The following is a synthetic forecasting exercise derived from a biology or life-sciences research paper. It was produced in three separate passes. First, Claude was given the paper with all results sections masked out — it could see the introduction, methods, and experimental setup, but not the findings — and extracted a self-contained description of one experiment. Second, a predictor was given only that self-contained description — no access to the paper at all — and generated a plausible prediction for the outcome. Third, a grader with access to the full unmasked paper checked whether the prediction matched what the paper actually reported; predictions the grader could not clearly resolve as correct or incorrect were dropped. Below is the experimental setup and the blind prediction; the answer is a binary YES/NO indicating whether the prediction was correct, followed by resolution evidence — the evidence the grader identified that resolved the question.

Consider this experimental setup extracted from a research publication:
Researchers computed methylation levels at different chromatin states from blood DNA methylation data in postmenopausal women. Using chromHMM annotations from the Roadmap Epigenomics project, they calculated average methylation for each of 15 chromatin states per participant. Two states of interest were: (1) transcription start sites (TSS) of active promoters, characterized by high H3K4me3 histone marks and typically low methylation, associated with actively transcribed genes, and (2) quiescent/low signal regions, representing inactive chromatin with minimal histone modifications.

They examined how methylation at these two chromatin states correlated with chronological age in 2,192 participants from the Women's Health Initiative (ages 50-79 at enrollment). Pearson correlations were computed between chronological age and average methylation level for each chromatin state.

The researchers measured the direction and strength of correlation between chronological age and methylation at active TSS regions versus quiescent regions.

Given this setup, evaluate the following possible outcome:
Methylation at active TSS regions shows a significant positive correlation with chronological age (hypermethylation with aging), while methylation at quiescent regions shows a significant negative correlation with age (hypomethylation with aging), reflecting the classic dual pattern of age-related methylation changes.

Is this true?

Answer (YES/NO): NO